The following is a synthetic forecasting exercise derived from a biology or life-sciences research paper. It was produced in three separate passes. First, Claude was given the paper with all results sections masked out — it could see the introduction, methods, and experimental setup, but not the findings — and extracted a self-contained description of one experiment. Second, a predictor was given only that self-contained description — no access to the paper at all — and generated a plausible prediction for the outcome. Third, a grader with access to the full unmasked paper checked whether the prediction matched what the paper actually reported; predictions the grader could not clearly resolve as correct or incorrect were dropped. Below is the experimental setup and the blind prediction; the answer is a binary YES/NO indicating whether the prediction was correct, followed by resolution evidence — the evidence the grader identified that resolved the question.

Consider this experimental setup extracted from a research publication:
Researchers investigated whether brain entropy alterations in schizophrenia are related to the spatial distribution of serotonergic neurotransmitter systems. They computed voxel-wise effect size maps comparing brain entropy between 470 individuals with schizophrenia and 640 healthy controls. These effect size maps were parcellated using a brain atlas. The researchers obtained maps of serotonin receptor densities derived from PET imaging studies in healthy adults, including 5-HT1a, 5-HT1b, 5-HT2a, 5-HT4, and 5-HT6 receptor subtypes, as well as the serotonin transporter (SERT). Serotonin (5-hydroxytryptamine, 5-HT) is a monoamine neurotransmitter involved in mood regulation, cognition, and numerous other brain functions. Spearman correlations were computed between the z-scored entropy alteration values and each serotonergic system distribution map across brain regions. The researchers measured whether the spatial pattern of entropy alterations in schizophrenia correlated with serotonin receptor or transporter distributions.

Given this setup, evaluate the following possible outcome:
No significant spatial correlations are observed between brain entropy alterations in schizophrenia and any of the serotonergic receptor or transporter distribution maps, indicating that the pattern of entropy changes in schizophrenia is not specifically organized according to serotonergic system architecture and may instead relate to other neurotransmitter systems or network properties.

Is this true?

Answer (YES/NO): YES